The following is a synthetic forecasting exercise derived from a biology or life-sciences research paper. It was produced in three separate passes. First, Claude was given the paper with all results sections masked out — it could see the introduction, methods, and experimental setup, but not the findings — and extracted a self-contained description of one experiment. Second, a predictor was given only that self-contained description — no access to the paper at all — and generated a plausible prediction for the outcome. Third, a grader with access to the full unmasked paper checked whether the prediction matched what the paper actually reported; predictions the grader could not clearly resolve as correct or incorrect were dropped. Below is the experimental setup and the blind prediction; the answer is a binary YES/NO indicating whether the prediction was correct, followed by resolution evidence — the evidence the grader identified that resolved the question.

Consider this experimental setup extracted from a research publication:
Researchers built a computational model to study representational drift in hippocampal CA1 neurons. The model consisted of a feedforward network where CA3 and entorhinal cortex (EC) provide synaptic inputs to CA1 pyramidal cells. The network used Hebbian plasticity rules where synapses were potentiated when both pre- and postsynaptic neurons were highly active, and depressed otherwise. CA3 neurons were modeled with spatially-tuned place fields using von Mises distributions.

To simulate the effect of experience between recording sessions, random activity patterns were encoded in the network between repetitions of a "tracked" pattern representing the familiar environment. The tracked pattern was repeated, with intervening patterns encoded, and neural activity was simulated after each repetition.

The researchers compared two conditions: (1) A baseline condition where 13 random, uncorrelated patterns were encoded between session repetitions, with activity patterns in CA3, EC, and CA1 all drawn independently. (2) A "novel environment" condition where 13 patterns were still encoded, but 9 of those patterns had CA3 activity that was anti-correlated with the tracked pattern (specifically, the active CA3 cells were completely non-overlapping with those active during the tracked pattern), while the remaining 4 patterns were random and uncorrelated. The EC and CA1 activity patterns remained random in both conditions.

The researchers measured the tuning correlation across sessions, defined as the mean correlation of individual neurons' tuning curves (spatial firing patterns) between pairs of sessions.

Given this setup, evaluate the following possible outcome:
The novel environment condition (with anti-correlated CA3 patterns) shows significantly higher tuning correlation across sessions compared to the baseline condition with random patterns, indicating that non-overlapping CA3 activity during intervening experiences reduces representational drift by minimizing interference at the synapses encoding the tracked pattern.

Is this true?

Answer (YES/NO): YES